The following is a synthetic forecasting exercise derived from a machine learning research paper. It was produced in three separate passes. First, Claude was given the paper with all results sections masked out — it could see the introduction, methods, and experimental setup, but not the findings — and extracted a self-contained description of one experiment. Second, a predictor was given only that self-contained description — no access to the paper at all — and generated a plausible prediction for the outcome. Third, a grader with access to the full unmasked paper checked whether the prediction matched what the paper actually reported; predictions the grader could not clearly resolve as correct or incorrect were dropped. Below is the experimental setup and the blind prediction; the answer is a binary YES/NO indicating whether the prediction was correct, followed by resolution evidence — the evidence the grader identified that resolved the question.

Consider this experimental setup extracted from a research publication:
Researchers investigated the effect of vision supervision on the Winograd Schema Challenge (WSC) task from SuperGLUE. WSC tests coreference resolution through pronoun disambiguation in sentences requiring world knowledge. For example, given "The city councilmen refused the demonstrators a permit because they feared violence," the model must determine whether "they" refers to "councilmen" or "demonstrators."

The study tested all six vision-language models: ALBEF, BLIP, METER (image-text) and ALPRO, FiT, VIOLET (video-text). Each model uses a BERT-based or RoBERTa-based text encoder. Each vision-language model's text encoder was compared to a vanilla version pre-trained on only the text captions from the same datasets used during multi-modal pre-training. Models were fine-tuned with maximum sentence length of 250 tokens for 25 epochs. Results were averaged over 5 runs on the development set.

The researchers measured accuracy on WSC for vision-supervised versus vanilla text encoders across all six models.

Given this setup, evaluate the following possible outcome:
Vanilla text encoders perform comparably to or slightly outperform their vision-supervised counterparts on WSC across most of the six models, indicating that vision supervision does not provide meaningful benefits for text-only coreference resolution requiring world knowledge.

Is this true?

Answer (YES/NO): YES